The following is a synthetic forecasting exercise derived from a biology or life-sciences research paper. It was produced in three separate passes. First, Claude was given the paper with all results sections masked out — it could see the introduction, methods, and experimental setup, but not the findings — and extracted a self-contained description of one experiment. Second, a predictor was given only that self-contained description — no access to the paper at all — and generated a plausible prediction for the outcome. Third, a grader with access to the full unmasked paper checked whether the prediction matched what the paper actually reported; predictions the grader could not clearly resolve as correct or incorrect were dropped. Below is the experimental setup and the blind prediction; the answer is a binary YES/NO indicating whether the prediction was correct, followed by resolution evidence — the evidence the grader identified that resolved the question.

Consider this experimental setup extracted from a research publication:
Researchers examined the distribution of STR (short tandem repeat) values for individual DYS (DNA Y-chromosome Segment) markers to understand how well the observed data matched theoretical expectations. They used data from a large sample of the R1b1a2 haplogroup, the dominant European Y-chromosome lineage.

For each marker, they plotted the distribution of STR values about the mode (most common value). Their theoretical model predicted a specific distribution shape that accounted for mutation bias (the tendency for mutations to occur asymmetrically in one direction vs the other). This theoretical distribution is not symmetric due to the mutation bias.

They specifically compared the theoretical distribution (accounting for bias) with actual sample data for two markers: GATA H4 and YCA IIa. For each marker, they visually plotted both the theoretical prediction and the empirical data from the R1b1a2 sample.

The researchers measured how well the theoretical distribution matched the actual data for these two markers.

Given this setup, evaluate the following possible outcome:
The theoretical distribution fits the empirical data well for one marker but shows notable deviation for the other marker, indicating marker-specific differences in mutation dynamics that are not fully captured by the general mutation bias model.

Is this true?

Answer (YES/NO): NO